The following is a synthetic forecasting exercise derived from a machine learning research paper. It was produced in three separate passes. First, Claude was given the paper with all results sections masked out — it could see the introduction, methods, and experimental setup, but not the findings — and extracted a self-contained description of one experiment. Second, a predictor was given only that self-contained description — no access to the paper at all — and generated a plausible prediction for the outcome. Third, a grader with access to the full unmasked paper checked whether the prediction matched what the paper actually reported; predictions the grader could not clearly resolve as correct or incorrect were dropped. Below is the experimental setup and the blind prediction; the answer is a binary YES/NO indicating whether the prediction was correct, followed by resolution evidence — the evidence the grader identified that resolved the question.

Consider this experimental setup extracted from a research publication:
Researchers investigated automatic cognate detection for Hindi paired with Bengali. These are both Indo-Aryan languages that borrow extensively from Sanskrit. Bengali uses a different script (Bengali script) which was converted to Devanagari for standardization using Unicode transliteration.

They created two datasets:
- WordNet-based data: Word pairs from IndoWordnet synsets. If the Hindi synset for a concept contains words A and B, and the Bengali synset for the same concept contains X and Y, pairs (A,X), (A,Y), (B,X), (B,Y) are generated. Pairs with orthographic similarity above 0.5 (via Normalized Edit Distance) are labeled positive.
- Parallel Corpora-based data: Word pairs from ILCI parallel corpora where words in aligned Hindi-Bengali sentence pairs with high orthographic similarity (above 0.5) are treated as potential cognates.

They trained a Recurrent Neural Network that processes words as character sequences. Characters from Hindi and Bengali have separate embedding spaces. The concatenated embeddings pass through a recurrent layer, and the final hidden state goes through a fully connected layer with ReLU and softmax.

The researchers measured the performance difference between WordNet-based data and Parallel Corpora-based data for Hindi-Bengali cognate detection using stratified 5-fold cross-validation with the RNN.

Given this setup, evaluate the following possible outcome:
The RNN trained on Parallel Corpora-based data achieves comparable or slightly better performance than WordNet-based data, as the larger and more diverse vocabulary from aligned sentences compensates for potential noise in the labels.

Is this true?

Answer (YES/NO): NO